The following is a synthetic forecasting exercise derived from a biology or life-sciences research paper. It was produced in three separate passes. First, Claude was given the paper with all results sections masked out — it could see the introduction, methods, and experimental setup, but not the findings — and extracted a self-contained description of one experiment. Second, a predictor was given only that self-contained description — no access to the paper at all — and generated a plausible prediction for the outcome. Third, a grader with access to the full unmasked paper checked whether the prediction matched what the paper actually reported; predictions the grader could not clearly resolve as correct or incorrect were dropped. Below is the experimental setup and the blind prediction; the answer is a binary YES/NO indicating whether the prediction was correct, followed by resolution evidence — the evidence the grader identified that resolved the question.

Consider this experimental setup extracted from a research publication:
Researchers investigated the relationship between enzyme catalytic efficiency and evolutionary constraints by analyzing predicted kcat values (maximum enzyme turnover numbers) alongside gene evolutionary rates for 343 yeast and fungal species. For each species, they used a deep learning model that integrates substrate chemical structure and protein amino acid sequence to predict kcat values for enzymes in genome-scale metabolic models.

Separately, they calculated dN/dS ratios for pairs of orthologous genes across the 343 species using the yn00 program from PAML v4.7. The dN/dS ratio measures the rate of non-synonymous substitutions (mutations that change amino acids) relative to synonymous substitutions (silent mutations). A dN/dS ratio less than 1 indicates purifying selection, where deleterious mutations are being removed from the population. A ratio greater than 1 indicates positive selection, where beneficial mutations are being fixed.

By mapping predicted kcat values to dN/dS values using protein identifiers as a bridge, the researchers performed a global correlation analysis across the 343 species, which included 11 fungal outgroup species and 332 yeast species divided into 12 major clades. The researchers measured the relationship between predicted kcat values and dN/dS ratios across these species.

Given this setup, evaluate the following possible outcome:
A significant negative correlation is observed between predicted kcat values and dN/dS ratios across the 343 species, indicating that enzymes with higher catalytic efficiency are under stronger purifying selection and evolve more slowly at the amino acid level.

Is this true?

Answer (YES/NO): YES